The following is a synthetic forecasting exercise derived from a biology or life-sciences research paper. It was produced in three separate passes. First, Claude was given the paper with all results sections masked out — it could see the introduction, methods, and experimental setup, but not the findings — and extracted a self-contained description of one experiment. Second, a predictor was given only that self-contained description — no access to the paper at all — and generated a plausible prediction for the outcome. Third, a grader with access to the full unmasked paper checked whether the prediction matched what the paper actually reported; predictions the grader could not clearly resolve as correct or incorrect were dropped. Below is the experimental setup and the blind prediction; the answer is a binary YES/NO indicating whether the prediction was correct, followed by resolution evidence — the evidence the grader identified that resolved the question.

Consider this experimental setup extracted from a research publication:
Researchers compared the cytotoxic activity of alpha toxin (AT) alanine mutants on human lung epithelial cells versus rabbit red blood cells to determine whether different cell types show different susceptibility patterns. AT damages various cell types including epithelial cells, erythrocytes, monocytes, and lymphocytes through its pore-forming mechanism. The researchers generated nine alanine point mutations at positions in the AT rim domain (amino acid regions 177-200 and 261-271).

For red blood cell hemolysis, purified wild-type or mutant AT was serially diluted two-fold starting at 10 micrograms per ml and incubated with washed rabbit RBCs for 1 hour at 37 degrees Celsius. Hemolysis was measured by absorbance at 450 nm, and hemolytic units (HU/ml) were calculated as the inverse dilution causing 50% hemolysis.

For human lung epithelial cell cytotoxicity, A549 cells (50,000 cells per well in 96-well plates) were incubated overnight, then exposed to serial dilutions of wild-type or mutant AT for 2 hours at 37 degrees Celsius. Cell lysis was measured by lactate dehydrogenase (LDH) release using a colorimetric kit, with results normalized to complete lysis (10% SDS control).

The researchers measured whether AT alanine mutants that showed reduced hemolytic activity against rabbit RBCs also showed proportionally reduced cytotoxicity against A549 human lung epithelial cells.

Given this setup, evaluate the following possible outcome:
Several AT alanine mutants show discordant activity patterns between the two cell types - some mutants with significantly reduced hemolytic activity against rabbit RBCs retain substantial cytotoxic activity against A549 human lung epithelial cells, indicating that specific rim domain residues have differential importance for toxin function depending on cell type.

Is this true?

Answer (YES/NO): NO